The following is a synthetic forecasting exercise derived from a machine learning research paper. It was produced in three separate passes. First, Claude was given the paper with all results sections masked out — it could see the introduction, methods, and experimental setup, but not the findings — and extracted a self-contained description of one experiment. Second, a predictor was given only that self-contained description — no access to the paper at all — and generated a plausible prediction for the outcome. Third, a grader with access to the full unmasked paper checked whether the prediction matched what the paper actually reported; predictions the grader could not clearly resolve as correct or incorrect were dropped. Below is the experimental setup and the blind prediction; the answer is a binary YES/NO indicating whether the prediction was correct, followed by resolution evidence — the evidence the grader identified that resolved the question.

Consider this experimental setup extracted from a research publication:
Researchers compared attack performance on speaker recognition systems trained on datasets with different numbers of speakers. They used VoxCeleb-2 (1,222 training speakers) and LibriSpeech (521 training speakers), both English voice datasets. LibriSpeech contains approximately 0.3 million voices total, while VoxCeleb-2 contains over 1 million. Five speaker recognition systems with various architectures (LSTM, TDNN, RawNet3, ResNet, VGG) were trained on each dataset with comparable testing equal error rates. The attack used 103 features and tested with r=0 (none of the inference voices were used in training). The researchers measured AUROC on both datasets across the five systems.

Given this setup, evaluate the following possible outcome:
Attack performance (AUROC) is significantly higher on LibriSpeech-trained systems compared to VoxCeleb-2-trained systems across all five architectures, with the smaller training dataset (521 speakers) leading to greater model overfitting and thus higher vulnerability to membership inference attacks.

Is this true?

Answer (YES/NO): NO